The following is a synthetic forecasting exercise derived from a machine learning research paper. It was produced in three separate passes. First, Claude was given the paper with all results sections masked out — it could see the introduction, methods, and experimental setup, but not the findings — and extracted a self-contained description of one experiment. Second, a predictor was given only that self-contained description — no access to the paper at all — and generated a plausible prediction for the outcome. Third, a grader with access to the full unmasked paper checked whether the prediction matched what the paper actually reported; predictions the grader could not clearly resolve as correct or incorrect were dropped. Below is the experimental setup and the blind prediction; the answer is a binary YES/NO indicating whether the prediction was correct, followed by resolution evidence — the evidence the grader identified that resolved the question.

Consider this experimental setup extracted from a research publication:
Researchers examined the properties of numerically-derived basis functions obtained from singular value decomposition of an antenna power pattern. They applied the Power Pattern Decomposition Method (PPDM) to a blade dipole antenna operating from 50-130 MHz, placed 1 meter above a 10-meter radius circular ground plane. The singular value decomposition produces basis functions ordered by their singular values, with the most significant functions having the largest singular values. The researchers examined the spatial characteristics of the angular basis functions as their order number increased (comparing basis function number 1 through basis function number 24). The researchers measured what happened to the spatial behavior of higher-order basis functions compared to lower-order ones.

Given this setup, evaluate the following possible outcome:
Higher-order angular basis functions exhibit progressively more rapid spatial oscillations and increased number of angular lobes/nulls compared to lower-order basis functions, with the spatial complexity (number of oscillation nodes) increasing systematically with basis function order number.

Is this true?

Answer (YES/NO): YES